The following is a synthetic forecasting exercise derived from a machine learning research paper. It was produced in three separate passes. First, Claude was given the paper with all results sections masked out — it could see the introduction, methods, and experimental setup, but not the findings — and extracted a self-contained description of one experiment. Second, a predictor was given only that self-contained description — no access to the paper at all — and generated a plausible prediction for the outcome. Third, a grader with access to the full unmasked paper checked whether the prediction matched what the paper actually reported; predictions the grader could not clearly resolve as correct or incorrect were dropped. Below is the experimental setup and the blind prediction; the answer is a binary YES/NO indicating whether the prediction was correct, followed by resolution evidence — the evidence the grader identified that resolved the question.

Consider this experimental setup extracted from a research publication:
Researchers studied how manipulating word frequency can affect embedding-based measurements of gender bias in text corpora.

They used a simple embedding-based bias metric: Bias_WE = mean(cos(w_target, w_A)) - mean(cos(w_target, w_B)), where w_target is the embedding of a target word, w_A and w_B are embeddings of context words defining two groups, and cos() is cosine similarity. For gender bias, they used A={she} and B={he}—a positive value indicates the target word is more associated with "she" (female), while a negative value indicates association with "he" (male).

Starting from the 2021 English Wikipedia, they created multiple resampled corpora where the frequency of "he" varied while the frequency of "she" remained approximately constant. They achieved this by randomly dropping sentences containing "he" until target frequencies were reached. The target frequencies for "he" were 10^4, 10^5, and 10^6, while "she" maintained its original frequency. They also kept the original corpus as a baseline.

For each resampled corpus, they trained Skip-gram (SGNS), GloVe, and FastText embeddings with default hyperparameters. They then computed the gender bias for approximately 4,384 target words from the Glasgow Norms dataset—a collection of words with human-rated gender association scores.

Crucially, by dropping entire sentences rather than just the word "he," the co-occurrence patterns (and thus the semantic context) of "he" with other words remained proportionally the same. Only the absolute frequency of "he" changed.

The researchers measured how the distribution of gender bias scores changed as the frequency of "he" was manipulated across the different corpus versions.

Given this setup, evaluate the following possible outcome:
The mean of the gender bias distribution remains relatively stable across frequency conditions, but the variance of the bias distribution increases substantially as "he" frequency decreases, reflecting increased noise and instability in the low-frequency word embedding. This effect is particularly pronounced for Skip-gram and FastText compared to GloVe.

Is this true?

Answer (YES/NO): NO